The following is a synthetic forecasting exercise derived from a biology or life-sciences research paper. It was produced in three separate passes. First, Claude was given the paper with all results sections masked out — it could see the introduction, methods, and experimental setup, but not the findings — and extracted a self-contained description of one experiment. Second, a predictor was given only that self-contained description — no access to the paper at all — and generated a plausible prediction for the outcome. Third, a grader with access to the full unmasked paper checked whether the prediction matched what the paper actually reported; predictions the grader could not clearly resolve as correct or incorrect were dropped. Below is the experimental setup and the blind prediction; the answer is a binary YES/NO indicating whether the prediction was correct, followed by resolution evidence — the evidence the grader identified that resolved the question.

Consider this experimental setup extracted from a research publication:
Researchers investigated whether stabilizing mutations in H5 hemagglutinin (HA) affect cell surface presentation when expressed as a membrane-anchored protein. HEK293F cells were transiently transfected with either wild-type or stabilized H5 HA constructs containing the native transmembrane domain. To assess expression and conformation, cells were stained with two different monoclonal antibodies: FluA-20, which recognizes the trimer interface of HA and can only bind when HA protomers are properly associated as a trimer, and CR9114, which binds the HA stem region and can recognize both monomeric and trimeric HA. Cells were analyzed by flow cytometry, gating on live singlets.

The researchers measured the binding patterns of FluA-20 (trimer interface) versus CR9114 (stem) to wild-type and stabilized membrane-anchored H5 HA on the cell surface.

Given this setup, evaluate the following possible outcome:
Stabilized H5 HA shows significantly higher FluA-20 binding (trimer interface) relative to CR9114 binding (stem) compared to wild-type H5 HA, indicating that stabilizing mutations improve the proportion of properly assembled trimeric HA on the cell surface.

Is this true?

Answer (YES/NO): NO